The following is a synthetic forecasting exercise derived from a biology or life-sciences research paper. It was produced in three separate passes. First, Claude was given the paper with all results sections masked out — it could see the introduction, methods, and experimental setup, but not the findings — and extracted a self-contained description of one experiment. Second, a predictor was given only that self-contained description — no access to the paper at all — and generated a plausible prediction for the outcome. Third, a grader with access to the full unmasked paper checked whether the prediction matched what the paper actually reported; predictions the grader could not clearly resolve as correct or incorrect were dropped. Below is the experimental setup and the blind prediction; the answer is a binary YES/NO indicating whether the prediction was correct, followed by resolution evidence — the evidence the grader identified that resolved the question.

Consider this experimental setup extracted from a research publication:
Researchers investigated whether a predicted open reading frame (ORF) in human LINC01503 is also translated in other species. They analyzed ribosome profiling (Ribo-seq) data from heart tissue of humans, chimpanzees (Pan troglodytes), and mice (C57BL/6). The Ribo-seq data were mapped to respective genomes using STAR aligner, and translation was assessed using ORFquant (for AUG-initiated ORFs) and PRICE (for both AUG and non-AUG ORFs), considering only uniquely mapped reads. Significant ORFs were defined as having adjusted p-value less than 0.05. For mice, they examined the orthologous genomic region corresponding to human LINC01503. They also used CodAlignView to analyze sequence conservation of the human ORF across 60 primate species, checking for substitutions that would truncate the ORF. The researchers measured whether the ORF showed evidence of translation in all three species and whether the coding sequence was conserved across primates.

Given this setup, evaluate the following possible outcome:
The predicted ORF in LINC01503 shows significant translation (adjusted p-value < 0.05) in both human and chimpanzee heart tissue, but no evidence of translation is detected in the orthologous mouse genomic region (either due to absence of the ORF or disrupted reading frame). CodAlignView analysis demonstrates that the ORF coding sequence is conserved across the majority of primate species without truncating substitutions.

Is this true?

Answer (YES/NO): NO